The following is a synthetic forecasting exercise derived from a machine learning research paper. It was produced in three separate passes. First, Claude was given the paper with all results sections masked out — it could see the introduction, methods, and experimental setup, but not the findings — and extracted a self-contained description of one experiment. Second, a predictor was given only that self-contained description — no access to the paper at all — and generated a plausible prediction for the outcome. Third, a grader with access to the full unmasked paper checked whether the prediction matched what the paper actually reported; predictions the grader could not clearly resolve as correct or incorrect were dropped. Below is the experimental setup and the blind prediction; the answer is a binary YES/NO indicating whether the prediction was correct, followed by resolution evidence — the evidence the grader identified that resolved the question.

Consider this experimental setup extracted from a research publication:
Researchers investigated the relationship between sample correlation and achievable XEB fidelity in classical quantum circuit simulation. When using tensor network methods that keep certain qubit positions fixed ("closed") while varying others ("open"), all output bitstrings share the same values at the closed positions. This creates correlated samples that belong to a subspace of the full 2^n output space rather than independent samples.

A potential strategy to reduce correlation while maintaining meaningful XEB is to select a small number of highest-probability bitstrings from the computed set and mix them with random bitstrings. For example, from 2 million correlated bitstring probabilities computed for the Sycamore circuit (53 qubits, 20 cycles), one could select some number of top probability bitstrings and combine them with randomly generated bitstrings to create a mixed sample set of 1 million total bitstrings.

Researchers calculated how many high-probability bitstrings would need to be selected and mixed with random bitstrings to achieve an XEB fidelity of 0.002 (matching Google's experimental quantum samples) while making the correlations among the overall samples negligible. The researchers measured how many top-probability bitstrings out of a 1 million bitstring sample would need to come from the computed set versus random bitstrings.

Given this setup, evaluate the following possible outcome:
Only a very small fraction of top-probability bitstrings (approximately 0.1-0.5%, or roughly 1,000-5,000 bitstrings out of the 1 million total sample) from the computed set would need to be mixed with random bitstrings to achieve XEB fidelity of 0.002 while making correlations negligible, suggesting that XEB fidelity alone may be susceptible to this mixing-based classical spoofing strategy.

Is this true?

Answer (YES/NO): NO